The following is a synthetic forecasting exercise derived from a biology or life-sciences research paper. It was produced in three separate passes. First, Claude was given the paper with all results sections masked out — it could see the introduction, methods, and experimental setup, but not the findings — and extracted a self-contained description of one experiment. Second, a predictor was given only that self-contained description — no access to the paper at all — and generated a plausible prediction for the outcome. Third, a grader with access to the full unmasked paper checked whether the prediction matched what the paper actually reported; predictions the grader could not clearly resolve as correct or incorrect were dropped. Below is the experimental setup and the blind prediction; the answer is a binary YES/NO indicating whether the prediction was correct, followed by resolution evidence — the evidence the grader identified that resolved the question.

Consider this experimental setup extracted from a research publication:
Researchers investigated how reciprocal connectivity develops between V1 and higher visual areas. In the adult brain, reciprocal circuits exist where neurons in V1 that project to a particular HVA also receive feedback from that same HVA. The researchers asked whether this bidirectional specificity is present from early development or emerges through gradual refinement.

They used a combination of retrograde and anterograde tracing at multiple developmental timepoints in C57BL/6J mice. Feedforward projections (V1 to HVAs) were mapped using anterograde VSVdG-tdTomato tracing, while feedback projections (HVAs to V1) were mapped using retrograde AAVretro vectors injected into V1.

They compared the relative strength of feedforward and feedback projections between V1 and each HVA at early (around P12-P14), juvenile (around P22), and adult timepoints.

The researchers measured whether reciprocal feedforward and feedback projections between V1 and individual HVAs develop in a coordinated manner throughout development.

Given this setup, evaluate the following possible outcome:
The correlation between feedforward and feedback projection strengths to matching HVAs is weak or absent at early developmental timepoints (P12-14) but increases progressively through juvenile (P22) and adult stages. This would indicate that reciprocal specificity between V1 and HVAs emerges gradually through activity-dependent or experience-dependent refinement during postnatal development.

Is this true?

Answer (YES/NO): YES